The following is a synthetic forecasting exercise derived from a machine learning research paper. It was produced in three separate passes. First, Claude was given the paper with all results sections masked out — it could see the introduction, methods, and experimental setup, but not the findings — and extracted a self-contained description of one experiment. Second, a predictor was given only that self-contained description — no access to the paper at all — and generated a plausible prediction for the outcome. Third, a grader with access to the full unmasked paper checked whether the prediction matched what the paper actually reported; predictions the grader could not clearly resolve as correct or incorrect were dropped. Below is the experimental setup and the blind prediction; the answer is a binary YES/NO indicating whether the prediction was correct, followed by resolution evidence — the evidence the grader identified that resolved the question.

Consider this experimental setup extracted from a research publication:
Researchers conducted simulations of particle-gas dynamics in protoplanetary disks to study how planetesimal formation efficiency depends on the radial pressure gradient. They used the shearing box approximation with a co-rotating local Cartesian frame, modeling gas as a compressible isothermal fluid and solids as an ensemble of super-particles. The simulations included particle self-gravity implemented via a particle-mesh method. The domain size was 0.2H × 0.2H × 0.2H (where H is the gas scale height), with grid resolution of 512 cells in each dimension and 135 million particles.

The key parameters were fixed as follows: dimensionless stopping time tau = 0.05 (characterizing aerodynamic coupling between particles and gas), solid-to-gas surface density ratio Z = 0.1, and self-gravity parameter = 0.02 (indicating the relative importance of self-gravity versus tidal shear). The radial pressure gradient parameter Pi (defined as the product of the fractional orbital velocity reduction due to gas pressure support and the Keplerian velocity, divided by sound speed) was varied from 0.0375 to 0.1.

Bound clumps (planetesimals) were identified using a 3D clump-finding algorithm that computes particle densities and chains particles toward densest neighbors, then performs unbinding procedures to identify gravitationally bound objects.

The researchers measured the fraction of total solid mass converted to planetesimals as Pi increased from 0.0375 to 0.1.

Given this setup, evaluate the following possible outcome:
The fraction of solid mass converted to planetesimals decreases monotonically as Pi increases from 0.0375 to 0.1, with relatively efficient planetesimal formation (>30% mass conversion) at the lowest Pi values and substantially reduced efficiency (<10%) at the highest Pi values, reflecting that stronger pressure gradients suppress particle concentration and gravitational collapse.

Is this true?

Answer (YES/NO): YES